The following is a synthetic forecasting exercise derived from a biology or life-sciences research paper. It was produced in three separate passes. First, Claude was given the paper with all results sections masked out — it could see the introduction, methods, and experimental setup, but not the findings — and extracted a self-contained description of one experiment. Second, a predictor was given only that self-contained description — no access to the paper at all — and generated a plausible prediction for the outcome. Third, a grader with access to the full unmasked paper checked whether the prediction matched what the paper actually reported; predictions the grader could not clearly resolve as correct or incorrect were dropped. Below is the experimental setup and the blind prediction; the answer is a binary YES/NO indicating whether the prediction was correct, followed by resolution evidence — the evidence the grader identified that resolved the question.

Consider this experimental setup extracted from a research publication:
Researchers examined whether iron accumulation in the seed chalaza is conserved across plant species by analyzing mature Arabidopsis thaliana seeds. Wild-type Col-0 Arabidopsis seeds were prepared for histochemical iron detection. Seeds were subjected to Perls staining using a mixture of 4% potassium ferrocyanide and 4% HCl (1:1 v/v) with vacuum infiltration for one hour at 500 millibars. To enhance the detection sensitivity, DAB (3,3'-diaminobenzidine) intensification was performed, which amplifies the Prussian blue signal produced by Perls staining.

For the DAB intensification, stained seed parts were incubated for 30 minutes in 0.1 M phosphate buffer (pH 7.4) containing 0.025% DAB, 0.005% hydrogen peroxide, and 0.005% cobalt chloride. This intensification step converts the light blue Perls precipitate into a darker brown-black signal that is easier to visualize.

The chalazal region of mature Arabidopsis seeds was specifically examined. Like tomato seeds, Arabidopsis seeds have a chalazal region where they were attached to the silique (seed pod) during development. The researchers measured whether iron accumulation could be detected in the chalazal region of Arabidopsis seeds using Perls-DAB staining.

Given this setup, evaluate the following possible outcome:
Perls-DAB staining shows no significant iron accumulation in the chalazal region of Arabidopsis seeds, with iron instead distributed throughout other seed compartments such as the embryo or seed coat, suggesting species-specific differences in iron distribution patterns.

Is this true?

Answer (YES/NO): NO